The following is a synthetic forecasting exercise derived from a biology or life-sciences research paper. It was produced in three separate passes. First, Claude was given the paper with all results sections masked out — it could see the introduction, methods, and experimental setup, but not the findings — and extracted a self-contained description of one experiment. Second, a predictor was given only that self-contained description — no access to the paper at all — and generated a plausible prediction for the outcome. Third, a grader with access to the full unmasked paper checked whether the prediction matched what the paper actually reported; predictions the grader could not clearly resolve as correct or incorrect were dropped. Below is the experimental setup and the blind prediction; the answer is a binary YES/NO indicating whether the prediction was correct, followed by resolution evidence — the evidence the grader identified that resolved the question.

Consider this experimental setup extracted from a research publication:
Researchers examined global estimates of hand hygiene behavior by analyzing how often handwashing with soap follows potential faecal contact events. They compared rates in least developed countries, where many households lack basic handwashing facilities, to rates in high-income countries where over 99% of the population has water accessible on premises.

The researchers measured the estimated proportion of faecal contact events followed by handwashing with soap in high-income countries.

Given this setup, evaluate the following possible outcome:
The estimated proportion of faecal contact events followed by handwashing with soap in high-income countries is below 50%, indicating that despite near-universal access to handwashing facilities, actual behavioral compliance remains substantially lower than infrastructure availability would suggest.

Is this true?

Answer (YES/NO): NO